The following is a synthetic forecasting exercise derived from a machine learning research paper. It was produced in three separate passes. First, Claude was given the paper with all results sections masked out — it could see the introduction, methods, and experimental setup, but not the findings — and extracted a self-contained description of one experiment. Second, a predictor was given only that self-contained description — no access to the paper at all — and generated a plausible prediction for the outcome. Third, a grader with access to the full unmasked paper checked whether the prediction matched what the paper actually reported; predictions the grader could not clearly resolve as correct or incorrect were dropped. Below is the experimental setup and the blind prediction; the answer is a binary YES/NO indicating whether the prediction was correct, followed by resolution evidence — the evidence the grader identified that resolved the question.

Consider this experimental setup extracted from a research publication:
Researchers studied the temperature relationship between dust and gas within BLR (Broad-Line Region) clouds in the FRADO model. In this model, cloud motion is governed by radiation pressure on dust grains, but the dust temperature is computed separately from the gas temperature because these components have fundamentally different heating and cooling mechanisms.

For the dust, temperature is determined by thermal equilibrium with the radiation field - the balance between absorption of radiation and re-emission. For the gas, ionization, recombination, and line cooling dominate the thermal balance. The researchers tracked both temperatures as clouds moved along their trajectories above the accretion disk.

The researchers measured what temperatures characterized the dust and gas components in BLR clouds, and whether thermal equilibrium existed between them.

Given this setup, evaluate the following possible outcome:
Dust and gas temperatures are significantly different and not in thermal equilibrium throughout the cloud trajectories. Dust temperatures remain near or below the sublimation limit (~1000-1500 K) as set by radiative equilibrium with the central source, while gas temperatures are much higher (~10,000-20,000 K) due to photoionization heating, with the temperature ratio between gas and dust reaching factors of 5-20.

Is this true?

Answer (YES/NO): YES